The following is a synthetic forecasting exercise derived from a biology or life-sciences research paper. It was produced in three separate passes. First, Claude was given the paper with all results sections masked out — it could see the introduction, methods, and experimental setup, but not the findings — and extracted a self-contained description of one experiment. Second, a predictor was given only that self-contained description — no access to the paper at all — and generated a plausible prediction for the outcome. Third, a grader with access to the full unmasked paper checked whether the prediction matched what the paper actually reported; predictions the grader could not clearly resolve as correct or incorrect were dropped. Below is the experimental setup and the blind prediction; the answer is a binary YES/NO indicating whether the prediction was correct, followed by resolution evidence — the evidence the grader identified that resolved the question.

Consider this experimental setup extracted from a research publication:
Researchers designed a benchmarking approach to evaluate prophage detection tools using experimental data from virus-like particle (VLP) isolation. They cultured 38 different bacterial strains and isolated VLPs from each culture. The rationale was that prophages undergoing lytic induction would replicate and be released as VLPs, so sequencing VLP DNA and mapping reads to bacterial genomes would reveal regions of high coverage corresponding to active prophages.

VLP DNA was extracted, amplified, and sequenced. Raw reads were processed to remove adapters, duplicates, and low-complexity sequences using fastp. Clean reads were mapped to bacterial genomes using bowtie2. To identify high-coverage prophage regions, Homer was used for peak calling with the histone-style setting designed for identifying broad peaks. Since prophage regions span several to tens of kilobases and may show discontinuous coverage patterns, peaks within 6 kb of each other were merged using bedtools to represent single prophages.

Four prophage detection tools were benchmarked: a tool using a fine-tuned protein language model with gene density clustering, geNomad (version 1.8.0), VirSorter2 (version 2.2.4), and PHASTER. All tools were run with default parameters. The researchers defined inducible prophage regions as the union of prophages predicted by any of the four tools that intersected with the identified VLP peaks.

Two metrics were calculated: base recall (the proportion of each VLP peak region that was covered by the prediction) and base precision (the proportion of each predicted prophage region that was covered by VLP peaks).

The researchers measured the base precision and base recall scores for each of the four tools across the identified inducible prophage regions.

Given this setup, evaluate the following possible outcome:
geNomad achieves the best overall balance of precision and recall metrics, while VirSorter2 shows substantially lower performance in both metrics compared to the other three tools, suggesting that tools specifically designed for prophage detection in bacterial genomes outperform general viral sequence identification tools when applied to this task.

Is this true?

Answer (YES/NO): NO